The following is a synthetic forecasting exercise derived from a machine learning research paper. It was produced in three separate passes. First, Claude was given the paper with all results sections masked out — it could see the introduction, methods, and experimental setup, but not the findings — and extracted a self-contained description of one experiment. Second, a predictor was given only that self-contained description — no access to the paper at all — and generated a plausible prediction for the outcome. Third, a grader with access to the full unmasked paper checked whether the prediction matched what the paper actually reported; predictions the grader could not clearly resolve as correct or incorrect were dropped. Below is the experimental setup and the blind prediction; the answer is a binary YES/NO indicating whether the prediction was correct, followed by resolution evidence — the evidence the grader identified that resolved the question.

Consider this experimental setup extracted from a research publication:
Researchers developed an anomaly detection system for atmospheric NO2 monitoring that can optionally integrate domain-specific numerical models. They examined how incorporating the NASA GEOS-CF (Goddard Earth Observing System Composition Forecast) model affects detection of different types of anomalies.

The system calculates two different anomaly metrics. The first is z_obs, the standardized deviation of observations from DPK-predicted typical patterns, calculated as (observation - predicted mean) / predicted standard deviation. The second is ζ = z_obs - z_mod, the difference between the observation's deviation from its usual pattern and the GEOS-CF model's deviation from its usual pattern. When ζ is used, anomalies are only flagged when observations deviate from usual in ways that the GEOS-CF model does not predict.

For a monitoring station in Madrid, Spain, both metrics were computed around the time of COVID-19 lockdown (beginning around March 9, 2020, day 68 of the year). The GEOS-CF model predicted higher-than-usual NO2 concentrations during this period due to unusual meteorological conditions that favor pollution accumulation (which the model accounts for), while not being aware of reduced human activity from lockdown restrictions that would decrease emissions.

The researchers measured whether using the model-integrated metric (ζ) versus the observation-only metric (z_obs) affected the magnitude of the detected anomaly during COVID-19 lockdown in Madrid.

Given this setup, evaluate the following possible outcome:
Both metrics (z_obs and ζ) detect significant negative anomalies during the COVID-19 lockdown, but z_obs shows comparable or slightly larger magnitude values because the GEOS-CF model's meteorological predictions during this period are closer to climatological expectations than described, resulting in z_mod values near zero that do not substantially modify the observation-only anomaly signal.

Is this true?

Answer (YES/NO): NO